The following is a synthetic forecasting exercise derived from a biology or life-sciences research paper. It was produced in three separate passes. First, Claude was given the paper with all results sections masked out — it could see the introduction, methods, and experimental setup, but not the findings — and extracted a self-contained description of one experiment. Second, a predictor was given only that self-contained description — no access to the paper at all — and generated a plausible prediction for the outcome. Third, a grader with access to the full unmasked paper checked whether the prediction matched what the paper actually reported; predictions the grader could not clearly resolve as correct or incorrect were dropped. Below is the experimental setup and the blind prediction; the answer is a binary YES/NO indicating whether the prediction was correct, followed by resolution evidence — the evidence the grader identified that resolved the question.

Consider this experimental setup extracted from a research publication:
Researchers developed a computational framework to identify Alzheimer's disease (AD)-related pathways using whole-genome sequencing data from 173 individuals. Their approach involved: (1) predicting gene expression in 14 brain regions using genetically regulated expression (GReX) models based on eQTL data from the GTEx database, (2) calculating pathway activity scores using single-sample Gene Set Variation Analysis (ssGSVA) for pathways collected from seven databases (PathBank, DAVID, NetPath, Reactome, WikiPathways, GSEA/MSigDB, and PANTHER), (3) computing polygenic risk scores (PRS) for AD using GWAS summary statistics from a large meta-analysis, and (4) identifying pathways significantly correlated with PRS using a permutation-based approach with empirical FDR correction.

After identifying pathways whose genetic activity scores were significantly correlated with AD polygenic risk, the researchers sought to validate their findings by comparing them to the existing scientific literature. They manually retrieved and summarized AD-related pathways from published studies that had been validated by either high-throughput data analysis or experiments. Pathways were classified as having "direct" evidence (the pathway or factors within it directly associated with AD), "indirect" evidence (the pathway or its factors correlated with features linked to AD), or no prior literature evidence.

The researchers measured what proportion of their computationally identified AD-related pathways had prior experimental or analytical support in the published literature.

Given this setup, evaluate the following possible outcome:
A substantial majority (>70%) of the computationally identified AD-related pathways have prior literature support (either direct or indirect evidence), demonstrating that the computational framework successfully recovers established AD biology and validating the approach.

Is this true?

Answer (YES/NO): NO